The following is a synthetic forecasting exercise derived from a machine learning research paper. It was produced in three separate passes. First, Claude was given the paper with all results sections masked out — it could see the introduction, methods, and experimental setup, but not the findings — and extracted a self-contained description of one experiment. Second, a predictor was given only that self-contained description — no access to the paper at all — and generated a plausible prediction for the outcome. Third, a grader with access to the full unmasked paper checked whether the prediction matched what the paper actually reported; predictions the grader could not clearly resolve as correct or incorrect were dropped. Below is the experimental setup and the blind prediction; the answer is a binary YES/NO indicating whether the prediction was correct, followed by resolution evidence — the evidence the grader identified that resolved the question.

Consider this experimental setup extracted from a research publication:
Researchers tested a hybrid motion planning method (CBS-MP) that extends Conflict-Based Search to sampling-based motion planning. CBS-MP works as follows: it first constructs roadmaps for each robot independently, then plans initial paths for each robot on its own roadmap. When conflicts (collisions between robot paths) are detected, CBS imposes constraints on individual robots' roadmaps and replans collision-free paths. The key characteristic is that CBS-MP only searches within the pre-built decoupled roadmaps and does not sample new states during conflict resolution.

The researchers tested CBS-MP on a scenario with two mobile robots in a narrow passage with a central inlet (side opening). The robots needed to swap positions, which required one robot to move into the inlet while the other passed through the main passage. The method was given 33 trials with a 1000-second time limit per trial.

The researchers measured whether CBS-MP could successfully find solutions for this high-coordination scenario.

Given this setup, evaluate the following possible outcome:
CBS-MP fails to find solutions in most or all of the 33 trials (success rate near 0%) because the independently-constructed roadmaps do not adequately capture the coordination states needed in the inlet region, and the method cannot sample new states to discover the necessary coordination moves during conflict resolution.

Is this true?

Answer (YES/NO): NO